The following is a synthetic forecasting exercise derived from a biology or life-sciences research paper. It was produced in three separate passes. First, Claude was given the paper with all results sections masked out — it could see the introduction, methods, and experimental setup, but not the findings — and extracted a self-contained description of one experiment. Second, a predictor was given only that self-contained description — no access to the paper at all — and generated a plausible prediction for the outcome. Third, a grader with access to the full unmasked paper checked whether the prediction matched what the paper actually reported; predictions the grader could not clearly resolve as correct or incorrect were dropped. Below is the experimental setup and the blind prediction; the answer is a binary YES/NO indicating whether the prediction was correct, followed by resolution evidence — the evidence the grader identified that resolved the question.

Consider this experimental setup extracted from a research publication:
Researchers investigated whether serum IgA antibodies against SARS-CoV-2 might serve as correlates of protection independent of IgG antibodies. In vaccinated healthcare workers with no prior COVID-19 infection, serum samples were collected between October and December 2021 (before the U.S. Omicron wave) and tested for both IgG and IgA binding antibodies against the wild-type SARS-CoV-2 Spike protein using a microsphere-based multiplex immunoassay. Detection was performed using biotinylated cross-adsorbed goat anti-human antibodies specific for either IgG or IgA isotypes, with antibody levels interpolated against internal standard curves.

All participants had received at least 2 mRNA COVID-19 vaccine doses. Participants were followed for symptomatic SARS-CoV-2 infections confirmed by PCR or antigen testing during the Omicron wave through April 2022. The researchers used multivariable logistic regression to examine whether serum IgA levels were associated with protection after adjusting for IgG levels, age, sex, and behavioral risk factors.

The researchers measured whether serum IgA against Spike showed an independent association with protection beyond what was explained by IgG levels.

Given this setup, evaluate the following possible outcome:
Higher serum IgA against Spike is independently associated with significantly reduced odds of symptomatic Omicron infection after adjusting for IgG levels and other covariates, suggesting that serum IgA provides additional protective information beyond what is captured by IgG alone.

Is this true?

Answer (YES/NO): NO